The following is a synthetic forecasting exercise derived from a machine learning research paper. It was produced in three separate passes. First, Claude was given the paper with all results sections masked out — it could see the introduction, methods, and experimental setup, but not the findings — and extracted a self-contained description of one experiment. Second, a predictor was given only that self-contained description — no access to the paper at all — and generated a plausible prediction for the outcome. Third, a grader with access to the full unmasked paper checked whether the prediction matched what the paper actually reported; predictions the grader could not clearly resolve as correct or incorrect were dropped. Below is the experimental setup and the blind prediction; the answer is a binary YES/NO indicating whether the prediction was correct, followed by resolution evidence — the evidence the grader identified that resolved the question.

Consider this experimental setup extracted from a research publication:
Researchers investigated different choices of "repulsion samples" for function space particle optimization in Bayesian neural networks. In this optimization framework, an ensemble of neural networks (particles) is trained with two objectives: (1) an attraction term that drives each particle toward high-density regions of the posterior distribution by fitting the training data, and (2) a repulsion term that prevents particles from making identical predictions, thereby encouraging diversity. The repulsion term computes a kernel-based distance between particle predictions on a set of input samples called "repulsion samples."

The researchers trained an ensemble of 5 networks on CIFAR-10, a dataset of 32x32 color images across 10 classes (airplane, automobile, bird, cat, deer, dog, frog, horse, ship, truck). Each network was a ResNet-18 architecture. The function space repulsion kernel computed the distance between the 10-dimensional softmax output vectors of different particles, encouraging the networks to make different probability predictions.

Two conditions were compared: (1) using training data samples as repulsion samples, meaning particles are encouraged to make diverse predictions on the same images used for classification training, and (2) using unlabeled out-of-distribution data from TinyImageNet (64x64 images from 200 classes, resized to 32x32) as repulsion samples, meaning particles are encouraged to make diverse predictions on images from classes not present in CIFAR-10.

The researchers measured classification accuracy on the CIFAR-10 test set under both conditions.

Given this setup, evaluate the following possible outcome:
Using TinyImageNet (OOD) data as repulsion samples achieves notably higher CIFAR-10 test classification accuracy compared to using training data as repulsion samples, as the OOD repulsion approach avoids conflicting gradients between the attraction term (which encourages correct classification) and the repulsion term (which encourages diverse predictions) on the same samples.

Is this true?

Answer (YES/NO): NO